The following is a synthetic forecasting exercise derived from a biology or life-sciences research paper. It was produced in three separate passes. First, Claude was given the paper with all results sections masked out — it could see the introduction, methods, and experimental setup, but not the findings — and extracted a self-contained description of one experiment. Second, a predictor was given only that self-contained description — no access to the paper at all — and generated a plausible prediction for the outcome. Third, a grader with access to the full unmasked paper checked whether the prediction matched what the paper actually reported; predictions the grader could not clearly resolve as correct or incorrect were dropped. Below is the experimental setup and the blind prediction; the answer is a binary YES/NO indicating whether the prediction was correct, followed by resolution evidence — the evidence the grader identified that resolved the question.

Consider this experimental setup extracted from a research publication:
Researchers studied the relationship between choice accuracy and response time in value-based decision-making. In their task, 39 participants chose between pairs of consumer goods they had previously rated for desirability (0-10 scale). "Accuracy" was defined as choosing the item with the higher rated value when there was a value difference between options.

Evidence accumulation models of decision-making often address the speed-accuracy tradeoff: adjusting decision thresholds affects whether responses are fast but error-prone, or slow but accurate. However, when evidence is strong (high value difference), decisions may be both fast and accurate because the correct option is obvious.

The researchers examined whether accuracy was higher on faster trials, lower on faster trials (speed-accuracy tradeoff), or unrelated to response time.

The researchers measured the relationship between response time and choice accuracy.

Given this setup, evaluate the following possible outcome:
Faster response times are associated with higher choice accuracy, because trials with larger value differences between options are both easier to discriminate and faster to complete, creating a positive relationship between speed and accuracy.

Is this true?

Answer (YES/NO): YES